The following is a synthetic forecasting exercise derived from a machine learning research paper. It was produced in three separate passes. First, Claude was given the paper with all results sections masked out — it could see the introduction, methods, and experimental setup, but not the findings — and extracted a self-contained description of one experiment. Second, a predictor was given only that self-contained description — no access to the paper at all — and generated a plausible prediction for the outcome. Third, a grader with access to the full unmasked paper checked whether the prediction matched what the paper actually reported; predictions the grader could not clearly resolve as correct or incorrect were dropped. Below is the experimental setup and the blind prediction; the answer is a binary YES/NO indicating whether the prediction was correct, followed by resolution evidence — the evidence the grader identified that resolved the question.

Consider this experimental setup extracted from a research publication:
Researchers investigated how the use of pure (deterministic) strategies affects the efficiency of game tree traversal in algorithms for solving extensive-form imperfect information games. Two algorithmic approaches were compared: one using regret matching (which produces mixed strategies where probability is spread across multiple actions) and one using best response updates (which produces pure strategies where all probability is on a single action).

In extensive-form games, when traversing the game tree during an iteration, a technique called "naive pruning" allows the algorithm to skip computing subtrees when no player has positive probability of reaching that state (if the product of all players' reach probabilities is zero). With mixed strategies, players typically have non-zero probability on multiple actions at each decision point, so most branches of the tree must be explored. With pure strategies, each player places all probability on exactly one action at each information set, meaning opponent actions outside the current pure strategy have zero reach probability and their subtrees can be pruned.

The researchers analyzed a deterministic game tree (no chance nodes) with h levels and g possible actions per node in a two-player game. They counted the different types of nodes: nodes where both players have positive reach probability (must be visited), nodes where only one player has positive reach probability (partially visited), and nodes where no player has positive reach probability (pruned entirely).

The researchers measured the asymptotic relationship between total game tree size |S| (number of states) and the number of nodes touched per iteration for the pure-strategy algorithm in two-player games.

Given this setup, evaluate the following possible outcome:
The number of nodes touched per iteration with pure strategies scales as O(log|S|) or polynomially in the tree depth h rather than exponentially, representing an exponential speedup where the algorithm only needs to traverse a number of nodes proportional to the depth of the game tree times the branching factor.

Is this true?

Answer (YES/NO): NO